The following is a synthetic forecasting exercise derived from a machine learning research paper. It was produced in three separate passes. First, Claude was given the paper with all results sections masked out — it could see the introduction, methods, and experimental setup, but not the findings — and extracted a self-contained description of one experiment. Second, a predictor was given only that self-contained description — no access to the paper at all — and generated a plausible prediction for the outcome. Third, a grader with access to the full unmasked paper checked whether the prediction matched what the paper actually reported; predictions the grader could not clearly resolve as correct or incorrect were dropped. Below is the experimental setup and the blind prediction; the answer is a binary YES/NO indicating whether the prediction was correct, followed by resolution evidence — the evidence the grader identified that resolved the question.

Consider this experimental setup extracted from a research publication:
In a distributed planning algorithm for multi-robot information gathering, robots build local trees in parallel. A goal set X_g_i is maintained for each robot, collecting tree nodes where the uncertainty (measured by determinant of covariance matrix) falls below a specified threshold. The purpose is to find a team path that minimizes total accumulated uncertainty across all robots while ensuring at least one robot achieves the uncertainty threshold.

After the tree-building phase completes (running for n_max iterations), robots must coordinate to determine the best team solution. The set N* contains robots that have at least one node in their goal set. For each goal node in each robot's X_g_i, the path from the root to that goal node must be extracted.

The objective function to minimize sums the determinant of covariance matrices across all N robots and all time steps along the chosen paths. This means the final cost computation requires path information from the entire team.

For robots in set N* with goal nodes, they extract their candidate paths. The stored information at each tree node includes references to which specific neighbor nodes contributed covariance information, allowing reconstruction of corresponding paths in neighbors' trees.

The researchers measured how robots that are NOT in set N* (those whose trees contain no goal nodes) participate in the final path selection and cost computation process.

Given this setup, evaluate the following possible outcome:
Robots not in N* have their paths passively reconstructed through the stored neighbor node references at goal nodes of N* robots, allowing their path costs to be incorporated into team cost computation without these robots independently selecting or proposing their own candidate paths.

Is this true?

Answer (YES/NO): NO